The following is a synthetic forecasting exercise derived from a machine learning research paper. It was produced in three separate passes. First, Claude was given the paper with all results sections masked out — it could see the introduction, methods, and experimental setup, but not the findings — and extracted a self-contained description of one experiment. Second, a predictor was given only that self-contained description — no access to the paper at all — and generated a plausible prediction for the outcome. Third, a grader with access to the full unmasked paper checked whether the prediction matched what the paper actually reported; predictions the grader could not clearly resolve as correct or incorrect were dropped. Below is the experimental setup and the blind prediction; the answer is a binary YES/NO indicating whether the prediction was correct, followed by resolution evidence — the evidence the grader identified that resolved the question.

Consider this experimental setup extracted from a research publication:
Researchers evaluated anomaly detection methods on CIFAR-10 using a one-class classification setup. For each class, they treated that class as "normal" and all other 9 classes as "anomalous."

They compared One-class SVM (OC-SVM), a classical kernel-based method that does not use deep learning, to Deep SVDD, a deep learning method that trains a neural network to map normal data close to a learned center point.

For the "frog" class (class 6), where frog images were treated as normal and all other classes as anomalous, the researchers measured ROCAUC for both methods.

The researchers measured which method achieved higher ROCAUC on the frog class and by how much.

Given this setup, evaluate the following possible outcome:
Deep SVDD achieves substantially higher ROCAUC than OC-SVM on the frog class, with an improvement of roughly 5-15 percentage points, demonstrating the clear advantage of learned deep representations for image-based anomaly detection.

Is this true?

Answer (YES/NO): NO